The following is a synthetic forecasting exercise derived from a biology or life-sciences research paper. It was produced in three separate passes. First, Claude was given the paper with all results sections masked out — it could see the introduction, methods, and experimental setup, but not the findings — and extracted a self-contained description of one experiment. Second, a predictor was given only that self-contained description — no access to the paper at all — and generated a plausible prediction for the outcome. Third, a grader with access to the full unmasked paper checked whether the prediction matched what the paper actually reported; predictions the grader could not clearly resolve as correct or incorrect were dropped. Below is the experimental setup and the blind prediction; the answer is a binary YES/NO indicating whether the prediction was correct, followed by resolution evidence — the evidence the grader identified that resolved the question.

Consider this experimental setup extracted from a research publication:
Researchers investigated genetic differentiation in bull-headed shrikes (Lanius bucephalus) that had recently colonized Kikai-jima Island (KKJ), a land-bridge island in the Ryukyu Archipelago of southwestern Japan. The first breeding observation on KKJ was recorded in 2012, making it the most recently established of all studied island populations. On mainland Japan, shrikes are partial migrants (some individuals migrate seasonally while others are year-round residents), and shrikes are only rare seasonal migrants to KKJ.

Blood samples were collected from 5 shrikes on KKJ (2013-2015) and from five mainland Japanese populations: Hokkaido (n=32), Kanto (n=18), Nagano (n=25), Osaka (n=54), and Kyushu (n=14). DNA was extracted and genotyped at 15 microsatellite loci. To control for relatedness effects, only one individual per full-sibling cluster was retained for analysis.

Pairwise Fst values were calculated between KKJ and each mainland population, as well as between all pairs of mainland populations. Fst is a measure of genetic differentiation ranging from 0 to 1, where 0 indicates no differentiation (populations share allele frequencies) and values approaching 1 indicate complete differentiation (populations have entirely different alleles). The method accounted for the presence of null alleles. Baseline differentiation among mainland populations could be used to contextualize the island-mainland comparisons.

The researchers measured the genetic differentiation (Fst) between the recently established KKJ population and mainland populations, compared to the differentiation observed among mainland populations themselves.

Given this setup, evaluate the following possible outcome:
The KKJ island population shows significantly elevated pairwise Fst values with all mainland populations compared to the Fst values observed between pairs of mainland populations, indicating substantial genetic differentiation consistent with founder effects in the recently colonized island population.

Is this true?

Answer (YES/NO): NO